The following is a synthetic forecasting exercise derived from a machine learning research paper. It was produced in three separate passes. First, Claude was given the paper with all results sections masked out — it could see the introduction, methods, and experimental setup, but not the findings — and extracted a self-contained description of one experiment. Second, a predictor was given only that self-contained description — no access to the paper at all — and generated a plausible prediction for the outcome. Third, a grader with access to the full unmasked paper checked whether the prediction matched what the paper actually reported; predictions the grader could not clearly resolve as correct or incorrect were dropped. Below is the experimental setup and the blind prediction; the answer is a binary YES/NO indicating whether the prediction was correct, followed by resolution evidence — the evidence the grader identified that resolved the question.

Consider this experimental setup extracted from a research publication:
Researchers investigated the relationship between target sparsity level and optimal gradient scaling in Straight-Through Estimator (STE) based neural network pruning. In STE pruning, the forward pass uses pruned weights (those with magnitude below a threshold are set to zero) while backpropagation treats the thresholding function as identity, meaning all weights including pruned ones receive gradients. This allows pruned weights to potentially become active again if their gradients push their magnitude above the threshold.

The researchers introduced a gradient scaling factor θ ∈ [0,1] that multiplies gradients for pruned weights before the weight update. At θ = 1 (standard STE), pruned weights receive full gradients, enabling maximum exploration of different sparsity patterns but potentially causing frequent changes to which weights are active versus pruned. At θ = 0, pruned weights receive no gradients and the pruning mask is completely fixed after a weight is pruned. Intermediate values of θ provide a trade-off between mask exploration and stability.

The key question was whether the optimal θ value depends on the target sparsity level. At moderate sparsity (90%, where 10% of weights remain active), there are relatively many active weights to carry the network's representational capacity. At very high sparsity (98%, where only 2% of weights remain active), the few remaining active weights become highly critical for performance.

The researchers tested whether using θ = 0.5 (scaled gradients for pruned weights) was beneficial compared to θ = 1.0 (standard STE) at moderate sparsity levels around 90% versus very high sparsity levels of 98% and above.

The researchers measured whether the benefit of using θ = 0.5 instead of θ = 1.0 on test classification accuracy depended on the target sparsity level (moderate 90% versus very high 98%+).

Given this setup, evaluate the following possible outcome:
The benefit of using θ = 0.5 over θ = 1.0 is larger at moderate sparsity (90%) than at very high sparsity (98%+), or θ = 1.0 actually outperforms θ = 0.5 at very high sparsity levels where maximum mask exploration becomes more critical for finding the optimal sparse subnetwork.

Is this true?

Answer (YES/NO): NO